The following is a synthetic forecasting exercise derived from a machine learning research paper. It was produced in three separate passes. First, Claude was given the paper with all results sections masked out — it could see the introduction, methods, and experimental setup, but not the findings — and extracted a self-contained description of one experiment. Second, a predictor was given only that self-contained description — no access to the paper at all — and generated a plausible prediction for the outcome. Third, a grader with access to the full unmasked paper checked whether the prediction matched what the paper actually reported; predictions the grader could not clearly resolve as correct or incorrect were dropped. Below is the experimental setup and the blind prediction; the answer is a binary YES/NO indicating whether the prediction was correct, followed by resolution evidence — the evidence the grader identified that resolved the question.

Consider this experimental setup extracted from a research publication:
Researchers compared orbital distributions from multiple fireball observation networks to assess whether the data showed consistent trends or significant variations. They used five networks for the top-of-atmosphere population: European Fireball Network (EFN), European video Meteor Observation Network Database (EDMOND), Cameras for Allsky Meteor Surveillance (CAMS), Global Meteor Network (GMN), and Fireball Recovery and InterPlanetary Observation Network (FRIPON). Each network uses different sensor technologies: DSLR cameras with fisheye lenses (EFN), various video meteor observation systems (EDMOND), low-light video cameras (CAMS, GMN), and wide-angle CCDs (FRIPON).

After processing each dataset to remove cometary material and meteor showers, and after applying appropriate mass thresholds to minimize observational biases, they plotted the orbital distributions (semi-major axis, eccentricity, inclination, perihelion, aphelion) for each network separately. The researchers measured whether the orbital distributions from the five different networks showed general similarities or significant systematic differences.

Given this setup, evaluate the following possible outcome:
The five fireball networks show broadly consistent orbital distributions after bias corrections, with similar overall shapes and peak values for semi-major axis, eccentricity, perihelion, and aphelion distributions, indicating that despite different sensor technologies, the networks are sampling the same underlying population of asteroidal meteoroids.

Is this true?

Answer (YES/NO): YES